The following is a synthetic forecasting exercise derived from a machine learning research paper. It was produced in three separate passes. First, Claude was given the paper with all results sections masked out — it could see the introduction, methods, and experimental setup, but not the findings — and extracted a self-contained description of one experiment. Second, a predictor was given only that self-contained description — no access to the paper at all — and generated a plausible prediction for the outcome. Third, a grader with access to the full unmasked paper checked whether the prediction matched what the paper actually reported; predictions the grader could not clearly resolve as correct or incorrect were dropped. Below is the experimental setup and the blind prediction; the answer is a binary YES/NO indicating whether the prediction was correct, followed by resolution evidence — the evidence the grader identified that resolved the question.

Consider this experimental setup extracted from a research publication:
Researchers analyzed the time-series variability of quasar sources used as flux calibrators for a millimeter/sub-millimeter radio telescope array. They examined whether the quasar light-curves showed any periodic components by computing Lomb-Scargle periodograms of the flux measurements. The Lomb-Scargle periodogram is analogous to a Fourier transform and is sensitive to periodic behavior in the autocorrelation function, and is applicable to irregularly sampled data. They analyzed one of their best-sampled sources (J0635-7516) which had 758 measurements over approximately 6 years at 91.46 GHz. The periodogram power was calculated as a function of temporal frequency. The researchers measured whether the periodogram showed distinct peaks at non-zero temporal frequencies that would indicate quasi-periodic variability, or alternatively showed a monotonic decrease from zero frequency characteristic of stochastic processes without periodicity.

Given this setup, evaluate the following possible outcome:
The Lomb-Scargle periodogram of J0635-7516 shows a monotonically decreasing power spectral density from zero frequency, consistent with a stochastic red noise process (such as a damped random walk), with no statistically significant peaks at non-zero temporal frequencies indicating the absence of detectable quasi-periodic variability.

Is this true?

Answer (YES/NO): YES